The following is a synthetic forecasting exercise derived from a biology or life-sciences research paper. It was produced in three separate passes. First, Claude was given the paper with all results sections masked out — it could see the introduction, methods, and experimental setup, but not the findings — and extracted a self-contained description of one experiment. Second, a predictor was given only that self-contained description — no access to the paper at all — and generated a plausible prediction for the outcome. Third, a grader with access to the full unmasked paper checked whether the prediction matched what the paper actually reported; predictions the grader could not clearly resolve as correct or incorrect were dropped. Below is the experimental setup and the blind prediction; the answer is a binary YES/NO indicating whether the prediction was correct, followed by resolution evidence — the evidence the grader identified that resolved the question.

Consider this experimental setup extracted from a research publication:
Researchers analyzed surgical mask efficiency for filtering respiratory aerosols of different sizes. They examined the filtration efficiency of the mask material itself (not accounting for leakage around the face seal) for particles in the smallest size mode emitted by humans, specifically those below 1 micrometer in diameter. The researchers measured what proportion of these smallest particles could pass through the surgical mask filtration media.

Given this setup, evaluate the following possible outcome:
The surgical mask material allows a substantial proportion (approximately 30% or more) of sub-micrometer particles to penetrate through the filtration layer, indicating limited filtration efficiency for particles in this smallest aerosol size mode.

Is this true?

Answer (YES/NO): YES